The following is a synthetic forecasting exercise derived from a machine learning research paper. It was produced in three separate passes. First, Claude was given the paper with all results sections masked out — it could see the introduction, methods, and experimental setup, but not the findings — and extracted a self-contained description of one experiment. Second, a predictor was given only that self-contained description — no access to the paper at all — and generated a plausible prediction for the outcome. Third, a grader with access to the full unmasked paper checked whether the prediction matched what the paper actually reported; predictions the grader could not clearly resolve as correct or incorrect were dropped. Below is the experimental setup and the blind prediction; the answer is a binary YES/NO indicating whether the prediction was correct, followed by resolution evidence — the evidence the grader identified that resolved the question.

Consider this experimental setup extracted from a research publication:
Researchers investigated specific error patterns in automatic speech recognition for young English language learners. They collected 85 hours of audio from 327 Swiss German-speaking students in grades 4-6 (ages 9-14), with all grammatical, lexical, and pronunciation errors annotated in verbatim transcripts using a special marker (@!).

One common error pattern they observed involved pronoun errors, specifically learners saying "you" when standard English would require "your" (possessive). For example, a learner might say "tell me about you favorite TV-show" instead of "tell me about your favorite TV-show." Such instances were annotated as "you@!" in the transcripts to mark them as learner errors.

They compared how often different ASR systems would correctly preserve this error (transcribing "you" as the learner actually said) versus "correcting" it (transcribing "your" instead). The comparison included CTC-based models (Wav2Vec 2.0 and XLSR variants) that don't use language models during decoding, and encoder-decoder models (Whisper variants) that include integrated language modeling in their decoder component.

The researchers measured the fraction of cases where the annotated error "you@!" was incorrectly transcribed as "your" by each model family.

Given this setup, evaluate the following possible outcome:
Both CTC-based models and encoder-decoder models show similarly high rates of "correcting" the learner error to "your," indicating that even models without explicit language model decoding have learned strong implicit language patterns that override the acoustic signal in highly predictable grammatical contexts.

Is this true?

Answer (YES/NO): NO